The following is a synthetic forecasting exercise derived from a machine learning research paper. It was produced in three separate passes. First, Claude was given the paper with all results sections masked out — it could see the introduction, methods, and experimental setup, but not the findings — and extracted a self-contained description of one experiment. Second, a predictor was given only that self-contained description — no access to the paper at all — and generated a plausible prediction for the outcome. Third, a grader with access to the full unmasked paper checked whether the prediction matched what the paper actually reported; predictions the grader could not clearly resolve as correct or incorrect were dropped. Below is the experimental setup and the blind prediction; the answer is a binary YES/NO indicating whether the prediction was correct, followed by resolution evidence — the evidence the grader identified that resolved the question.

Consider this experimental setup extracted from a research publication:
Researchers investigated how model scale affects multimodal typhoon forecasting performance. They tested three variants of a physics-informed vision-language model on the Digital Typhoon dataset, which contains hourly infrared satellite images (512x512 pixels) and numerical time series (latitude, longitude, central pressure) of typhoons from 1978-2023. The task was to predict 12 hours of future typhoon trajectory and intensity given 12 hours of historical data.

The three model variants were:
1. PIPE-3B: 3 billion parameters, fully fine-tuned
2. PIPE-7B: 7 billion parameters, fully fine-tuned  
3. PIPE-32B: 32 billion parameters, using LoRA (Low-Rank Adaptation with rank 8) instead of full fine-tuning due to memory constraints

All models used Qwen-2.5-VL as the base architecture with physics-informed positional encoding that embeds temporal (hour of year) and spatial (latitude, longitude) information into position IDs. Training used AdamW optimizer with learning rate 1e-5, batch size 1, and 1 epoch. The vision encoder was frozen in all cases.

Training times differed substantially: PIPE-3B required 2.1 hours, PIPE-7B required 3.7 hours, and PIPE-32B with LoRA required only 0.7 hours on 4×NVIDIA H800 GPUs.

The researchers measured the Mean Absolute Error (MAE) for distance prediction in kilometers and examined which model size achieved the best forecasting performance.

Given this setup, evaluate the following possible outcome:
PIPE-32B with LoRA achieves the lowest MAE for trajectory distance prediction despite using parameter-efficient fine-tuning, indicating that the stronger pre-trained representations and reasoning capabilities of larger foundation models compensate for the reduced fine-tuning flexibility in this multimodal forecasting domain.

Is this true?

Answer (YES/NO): YES